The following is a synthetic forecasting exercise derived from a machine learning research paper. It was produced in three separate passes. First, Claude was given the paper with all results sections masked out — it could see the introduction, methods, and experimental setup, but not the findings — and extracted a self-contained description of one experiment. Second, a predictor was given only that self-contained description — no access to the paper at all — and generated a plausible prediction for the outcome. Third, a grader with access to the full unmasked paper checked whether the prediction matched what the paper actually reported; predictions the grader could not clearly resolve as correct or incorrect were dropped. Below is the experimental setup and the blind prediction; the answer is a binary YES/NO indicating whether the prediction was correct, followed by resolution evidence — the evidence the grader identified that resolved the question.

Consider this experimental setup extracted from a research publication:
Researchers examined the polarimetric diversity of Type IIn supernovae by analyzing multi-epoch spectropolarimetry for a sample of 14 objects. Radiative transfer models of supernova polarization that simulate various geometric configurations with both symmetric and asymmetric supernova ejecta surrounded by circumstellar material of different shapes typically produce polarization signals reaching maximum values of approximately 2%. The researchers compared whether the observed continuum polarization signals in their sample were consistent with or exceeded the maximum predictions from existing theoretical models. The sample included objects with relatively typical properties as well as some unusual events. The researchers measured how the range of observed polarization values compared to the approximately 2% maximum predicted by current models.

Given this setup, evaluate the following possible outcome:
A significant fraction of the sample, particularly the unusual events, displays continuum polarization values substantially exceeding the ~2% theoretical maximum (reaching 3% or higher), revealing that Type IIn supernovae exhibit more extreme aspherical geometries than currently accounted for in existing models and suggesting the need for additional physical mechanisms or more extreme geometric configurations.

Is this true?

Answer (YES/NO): YES